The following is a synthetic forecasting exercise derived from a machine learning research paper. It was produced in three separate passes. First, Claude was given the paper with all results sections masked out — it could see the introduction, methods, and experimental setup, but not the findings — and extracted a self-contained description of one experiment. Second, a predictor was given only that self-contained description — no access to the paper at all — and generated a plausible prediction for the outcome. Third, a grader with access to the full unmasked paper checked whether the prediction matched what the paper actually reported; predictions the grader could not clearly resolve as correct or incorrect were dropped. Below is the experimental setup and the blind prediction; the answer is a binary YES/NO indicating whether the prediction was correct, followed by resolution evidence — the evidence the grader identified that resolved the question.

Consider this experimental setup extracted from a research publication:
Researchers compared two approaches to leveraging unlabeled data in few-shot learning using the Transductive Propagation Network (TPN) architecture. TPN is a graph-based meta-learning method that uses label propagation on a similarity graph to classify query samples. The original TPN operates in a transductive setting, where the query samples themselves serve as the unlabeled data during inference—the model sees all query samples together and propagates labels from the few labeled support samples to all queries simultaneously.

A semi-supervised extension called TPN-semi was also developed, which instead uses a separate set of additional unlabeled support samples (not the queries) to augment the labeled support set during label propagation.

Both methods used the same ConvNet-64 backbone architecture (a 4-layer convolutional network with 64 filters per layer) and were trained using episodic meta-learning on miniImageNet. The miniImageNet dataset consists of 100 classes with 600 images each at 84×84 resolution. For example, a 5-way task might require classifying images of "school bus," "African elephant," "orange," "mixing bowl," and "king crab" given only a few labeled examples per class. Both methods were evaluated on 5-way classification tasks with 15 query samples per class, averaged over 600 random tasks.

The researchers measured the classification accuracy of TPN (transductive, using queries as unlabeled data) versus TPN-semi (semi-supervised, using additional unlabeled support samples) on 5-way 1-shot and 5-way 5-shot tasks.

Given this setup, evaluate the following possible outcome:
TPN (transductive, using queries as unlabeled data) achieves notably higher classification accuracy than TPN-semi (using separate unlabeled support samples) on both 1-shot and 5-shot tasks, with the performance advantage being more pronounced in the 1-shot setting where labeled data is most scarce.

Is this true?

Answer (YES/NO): NO